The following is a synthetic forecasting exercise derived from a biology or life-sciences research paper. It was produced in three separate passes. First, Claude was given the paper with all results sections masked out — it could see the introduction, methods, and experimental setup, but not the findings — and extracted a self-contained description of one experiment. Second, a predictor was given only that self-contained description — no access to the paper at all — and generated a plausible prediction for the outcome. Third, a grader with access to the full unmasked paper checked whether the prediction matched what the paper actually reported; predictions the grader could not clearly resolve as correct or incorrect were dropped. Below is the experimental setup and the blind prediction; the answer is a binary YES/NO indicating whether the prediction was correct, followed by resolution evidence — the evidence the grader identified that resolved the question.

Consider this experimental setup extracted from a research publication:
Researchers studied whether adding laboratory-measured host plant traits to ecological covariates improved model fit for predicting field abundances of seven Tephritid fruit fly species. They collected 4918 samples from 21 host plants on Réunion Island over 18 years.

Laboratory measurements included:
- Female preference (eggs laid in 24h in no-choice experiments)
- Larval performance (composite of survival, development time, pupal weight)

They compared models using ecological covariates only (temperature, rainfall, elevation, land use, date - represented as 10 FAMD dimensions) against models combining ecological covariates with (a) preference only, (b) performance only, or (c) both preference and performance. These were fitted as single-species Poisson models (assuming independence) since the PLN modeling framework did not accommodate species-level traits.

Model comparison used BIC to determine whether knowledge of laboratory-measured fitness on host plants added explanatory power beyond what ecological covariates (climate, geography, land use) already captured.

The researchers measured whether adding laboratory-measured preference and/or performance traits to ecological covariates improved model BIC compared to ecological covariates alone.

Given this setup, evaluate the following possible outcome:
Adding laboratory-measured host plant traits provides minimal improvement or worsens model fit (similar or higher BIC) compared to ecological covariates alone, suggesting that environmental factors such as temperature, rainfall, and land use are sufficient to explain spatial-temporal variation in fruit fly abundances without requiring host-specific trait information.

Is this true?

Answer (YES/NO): NO